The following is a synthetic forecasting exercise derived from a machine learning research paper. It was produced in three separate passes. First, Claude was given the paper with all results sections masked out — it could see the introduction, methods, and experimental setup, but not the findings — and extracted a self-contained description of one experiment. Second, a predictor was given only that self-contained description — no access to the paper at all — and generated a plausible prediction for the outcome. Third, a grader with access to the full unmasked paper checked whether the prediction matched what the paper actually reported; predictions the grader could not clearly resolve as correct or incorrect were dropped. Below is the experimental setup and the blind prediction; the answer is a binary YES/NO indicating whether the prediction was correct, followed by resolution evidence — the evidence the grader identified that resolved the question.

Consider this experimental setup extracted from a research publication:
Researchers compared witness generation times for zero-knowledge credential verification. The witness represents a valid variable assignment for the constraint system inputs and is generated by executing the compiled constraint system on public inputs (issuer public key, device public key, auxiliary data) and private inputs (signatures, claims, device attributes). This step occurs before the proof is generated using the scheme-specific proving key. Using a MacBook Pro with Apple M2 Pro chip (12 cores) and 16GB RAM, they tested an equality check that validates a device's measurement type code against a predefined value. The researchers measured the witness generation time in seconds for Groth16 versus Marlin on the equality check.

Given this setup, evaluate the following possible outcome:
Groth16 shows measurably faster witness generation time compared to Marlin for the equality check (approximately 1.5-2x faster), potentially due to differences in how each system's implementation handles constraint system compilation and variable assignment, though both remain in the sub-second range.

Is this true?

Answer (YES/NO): NO